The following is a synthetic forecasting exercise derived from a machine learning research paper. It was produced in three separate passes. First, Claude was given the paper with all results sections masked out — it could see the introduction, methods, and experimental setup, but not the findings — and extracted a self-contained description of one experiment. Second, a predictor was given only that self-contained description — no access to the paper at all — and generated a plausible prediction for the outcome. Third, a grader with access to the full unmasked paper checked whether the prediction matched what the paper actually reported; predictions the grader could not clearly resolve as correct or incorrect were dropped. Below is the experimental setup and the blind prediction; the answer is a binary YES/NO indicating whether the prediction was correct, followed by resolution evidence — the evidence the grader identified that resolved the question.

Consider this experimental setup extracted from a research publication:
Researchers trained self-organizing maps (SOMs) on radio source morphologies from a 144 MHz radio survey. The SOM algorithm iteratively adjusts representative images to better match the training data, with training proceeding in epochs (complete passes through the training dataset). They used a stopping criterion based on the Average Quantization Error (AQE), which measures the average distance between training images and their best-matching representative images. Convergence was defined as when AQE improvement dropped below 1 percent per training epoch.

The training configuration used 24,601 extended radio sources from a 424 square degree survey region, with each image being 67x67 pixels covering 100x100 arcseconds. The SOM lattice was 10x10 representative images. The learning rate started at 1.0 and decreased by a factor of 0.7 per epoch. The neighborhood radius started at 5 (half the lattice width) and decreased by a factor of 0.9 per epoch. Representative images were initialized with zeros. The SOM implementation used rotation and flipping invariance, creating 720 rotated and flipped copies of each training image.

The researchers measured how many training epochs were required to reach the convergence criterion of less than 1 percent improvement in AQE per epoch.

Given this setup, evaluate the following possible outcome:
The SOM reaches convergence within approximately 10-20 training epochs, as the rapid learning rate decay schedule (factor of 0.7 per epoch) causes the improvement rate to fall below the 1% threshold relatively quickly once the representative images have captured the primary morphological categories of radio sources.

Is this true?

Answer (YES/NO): NO